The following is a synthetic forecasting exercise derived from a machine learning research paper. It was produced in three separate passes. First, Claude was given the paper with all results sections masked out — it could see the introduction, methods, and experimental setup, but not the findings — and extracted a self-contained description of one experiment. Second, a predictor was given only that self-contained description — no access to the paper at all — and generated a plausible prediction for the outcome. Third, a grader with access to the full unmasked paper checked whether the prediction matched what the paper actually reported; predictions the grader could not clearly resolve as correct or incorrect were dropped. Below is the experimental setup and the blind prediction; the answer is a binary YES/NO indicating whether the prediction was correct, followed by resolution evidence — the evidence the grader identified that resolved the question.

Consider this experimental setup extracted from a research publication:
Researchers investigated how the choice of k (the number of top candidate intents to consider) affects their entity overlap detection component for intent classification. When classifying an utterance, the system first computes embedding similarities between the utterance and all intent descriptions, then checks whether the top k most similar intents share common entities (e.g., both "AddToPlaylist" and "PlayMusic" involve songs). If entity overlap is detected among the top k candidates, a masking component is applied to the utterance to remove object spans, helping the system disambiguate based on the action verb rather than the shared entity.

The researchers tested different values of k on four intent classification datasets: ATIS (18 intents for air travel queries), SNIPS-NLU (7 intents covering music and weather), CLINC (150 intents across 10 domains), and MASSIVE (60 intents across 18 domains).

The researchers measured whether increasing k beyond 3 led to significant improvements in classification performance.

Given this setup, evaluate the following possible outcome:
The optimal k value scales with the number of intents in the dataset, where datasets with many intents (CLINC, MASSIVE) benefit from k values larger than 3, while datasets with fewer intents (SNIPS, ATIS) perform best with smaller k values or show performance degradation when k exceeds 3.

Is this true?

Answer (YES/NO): NO